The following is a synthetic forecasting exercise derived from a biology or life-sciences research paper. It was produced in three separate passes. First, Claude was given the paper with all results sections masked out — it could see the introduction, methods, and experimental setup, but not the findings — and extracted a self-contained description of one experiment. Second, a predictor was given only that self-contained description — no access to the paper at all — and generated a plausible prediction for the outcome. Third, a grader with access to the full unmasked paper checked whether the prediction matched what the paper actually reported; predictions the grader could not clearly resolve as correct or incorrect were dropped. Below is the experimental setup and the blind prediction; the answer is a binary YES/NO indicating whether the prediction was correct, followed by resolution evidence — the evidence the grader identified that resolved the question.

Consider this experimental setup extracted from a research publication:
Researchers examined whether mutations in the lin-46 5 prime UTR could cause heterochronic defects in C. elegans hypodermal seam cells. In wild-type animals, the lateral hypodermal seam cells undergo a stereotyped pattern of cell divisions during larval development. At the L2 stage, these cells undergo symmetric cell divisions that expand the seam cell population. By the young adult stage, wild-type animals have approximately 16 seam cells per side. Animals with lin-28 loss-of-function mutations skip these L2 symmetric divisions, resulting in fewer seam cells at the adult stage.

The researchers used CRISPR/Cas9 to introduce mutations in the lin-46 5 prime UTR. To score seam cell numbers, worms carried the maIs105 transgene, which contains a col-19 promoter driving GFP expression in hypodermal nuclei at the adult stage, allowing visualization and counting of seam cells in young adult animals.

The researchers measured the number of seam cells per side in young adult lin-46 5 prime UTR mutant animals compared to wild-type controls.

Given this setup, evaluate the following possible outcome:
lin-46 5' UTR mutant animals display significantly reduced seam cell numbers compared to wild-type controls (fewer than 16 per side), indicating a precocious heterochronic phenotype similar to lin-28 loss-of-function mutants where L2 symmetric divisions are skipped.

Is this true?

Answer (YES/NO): YES